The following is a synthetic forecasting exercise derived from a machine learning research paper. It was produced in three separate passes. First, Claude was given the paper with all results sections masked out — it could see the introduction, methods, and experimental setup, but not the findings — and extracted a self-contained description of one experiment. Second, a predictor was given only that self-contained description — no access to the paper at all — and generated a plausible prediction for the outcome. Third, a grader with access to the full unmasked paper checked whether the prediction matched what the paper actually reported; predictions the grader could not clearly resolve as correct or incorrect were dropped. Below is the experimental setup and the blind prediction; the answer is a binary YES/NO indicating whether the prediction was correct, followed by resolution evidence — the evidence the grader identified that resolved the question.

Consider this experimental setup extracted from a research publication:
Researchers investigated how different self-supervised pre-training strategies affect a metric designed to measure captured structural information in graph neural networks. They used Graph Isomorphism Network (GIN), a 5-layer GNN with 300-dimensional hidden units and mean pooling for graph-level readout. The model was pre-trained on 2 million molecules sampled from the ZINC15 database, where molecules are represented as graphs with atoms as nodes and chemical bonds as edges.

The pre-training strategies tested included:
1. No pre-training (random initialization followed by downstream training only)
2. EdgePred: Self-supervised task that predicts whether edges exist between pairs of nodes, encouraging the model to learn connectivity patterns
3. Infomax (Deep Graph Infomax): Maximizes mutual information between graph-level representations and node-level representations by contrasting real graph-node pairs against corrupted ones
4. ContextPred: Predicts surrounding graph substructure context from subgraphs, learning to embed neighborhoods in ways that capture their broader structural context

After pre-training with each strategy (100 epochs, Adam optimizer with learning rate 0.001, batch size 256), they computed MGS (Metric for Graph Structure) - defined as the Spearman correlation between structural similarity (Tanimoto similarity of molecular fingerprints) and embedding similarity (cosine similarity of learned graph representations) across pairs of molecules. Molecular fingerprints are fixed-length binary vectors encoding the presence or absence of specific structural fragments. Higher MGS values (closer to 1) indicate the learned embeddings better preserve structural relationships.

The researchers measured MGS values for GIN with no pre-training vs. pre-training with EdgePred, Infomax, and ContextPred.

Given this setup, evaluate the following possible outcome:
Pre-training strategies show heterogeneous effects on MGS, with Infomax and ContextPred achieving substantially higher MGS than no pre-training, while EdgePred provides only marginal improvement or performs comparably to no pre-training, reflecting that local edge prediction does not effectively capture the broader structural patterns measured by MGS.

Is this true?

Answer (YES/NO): NO